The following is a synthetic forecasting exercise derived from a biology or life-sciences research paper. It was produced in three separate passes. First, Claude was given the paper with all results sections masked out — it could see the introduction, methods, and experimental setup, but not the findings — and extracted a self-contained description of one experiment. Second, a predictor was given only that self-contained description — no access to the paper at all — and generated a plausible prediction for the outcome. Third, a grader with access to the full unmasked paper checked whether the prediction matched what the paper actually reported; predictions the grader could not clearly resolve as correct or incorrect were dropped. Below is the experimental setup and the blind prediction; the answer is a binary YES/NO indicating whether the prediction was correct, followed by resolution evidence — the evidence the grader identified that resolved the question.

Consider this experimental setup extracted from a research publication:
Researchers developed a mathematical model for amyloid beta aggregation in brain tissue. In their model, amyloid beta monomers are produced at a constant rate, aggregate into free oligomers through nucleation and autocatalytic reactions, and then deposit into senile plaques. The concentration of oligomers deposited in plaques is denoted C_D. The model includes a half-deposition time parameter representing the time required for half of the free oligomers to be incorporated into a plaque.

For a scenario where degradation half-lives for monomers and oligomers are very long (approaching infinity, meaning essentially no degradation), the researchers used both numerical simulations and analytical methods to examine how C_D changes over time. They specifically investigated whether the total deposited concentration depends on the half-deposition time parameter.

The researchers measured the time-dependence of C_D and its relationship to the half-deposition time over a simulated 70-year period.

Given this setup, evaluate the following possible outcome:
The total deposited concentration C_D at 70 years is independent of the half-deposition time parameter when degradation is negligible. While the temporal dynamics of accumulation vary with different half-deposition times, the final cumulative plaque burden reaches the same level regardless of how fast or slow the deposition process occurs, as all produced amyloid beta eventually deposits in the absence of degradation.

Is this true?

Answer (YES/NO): YES